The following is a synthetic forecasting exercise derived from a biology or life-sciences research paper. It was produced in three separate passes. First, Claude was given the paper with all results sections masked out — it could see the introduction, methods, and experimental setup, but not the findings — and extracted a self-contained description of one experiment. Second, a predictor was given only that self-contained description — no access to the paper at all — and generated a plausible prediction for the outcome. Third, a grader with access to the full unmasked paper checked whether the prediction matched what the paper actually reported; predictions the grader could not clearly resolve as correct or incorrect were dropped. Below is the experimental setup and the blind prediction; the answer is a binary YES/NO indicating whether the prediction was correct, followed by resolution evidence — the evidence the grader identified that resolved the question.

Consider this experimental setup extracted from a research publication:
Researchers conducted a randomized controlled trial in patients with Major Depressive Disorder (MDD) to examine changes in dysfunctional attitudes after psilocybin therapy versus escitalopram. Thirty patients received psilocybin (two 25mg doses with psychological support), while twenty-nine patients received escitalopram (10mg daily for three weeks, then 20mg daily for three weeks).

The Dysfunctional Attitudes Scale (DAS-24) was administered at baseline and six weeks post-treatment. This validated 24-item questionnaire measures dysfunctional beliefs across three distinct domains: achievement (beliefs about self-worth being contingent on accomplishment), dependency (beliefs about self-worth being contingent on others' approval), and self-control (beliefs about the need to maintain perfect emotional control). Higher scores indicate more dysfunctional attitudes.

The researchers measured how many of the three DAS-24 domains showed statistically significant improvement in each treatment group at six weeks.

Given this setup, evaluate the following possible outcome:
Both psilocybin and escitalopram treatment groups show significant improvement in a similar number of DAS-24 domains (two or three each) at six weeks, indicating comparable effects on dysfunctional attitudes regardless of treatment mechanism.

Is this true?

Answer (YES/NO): NO